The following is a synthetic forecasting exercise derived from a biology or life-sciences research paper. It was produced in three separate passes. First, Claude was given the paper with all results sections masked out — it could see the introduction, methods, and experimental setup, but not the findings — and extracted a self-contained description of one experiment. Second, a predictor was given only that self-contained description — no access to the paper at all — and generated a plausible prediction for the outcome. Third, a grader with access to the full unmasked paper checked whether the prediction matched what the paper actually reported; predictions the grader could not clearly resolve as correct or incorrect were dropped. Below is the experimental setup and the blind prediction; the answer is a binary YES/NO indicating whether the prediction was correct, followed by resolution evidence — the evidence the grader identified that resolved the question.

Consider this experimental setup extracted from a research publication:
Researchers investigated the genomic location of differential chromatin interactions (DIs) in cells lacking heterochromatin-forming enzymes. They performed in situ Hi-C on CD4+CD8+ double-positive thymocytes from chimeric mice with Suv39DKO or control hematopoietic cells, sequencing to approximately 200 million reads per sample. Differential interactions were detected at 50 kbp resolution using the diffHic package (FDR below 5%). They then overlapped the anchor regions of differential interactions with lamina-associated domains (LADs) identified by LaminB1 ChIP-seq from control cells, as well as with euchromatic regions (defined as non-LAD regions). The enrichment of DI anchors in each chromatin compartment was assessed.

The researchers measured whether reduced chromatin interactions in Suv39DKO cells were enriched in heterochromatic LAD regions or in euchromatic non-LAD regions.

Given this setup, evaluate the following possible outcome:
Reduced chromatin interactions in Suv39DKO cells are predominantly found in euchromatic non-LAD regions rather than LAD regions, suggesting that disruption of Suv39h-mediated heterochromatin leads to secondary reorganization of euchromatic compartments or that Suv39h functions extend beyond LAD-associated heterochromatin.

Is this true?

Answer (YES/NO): YES